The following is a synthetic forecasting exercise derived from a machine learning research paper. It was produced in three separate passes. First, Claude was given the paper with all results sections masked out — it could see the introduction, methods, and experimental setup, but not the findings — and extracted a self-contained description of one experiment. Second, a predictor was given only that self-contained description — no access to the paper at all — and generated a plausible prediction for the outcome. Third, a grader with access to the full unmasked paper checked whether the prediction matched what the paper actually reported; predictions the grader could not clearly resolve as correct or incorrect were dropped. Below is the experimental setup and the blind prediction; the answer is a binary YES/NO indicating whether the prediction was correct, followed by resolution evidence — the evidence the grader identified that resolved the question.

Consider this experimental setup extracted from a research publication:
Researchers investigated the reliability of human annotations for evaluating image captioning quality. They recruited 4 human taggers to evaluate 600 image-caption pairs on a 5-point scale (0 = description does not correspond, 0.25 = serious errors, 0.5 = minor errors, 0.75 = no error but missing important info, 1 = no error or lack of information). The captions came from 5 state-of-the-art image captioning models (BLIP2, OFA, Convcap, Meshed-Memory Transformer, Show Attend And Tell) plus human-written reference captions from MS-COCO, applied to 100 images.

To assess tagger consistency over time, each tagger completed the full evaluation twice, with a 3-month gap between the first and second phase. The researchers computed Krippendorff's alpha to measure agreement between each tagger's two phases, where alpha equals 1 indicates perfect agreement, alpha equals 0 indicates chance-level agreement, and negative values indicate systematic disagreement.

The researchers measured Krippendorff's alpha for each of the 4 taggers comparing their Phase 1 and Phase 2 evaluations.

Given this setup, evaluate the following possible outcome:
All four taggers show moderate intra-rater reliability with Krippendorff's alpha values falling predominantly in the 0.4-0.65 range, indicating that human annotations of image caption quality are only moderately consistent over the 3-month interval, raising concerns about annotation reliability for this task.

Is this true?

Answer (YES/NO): NO